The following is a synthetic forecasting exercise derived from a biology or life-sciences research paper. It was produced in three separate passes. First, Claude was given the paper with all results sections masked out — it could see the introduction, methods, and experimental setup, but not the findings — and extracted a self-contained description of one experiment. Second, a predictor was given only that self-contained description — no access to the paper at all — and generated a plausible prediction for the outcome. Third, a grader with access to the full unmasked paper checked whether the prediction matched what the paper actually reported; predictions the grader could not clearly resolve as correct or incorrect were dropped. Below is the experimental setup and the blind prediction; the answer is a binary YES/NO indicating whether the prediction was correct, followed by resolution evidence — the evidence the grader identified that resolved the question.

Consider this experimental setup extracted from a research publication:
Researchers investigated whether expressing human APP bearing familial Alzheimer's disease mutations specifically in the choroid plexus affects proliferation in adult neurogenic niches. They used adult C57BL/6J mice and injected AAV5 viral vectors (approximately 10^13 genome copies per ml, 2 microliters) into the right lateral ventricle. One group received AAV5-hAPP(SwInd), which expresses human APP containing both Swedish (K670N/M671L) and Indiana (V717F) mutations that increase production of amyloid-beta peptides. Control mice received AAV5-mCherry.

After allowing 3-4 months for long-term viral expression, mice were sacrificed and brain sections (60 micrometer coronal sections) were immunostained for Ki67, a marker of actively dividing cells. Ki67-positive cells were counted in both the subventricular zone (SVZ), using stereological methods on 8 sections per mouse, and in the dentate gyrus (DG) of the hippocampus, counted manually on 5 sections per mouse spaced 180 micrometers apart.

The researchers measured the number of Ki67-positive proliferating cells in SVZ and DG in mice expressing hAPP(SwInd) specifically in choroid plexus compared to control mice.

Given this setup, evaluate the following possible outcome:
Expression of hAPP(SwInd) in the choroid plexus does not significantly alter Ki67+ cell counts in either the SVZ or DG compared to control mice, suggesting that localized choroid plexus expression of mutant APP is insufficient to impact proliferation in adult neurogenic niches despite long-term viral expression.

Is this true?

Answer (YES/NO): NO